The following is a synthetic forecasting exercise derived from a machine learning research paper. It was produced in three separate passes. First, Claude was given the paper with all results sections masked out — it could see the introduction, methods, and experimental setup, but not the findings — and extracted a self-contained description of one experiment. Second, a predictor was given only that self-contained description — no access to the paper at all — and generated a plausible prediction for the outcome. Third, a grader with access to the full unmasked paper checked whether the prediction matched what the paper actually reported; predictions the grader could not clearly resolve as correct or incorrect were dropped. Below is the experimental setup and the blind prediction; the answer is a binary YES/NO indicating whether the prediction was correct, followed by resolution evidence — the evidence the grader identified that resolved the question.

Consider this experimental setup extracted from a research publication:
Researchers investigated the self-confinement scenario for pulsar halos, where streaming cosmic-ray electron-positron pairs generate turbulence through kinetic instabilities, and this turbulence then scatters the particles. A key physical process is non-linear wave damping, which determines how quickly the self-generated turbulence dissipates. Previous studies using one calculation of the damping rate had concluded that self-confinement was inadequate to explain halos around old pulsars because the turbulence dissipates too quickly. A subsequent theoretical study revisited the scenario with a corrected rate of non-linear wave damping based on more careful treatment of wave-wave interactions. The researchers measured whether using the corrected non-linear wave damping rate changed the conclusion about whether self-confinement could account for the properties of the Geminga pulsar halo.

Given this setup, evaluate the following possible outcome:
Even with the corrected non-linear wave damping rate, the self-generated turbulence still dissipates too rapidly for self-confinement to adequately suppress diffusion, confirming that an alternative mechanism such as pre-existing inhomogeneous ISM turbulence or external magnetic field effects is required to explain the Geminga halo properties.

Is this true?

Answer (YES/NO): NO